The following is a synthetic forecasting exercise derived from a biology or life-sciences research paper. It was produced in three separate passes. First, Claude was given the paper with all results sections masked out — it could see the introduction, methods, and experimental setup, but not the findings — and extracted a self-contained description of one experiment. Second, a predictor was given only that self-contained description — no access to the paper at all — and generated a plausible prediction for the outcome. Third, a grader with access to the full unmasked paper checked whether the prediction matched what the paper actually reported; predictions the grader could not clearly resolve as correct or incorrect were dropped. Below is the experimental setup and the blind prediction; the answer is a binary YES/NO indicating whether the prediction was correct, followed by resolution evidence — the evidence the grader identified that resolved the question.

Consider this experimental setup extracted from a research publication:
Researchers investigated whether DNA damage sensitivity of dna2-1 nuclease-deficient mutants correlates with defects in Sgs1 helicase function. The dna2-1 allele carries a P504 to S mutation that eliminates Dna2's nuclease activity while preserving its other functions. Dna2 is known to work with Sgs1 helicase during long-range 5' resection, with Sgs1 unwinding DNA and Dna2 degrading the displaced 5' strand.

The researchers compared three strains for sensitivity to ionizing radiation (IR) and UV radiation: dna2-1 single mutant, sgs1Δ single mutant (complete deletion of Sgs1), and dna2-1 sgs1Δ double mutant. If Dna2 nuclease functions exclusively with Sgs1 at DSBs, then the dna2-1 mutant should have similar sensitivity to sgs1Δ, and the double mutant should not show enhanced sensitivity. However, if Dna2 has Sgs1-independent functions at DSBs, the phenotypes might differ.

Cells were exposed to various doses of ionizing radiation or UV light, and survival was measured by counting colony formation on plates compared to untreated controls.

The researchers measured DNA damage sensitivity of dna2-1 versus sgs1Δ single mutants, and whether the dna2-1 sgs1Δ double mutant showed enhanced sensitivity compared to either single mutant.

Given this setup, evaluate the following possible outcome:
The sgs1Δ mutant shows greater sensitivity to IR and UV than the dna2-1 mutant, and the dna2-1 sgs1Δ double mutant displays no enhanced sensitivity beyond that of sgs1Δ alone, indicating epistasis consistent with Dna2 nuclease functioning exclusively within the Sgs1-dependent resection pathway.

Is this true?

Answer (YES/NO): NO